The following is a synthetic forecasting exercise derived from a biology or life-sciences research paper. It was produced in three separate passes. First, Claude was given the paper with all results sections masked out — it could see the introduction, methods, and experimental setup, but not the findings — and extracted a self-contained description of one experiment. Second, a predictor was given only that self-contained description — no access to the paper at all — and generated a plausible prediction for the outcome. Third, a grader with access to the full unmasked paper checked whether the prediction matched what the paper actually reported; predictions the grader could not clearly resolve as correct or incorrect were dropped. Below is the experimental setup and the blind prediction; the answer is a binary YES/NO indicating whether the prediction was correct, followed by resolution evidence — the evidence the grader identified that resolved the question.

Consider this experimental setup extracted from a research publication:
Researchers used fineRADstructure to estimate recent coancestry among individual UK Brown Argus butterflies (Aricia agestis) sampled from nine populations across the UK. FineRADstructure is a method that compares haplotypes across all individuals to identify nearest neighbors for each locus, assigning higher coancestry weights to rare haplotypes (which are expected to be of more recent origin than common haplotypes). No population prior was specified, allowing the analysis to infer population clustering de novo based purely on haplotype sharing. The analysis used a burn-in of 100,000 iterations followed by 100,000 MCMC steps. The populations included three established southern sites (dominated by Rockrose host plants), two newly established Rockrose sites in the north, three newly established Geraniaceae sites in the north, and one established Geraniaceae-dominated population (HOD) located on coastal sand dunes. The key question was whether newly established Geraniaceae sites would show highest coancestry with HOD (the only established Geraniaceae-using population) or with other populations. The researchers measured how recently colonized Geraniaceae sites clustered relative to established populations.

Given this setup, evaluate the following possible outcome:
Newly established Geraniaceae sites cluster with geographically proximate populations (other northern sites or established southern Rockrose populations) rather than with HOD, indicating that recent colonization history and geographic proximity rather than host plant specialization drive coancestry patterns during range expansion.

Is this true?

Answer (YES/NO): YES